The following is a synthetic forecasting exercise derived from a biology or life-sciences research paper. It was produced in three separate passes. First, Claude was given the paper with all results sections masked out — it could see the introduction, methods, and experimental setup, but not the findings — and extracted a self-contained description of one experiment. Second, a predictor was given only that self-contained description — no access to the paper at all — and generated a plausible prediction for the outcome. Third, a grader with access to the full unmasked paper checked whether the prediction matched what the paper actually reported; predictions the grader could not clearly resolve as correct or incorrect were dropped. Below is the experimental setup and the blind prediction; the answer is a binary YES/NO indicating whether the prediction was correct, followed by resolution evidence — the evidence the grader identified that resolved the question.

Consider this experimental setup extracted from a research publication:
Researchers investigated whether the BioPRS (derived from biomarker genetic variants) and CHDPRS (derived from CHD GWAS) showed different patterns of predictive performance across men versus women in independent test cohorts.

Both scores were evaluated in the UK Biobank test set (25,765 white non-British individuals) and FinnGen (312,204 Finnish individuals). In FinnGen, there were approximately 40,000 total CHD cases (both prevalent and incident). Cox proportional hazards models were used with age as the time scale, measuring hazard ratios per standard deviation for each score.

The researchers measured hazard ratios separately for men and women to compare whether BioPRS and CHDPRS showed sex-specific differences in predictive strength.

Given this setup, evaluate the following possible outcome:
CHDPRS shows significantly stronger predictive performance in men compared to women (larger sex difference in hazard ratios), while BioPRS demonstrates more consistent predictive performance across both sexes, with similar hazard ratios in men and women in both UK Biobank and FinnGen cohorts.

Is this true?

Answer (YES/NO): NO